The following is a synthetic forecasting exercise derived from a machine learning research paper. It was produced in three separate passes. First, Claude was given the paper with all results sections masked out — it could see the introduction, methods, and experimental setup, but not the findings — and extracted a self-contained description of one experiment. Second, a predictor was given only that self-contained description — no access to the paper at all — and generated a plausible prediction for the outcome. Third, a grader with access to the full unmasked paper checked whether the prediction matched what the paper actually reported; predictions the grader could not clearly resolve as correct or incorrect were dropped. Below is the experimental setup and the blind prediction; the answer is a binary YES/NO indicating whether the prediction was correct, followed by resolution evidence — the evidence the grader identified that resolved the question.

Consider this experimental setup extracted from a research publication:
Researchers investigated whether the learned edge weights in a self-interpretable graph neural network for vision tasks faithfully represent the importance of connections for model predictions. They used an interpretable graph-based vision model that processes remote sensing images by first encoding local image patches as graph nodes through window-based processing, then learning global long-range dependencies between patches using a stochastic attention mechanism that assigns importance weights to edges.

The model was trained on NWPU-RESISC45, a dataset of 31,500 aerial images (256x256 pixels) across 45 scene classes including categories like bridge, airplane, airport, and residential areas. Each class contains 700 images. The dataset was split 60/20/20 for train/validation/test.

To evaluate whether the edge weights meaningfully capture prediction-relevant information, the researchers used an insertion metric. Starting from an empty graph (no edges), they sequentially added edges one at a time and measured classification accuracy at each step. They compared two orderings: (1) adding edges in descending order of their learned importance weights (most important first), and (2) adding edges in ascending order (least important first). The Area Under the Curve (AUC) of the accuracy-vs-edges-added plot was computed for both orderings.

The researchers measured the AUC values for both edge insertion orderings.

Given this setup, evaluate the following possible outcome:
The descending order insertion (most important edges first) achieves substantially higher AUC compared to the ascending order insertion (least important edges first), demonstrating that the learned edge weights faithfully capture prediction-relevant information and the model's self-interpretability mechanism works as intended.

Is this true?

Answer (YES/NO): YES